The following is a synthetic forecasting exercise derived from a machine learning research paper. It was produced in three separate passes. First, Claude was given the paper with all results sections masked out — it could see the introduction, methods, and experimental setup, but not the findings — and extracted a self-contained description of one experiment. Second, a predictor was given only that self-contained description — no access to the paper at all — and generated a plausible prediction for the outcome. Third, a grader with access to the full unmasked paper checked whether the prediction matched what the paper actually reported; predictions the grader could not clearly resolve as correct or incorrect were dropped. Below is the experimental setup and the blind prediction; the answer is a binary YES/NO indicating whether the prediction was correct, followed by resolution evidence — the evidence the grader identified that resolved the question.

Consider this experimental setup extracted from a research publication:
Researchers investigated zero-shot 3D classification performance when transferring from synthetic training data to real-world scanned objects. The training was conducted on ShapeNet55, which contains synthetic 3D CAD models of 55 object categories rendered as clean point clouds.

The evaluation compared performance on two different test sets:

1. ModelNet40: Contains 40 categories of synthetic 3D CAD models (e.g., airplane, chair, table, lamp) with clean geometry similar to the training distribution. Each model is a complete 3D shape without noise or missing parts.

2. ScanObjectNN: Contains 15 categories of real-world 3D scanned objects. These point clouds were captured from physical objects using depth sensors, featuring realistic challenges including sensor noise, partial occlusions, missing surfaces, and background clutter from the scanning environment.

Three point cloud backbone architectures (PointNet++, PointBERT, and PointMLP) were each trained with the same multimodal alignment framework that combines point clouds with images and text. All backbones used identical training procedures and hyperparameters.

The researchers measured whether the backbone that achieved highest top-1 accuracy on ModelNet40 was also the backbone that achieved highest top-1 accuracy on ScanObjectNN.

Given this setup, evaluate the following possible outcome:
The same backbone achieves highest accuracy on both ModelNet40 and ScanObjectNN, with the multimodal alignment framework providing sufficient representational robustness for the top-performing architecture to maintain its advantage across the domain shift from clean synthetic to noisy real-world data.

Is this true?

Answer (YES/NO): NO